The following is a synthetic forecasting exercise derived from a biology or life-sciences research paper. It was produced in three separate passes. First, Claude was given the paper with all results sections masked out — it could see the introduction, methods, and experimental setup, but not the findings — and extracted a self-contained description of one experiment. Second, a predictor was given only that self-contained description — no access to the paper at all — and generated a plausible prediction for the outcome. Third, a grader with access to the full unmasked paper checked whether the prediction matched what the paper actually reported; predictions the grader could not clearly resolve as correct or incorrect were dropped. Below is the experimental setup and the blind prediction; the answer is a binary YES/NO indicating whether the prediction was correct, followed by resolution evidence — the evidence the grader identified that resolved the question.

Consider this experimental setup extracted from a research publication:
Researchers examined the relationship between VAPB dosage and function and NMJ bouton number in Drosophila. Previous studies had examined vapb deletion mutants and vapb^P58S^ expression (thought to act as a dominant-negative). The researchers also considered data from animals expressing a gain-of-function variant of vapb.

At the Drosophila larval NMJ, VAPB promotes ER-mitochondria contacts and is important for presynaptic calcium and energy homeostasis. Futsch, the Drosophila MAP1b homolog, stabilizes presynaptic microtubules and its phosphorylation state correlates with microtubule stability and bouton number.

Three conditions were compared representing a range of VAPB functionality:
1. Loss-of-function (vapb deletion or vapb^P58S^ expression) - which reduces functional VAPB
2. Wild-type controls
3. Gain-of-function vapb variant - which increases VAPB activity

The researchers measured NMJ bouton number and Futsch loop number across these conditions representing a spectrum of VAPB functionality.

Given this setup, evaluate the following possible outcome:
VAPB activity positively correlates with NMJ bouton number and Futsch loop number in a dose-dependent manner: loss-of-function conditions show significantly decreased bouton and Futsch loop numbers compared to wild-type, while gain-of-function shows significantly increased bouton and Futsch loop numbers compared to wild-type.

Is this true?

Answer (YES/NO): YES